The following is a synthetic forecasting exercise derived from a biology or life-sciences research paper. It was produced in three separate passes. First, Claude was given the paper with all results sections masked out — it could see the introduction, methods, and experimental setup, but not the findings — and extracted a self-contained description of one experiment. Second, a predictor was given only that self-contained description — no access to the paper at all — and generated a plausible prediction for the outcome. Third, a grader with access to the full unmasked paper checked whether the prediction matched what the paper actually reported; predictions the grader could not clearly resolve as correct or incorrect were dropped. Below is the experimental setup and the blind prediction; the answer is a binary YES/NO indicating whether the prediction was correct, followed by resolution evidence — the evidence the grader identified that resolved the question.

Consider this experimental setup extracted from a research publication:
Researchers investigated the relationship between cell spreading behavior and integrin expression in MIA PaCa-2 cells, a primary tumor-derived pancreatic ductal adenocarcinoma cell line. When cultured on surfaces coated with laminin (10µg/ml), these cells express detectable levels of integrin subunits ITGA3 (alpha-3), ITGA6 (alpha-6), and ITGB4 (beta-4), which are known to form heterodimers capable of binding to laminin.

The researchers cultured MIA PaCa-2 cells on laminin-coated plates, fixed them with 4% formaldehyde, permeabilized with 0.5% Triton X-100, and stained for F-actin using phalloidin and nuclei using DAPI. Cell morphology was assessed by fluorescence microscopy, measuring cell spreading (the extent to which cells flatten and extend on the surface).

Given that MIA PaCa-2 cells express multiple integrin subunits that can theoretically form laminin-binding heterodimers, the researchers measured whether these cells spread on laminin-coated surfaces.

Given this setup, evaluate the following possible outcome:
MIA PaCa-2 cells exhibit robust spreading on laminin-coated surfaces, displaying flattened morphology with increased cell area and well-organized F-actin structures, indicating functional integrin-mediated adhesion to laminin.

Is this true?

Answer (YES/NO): NO